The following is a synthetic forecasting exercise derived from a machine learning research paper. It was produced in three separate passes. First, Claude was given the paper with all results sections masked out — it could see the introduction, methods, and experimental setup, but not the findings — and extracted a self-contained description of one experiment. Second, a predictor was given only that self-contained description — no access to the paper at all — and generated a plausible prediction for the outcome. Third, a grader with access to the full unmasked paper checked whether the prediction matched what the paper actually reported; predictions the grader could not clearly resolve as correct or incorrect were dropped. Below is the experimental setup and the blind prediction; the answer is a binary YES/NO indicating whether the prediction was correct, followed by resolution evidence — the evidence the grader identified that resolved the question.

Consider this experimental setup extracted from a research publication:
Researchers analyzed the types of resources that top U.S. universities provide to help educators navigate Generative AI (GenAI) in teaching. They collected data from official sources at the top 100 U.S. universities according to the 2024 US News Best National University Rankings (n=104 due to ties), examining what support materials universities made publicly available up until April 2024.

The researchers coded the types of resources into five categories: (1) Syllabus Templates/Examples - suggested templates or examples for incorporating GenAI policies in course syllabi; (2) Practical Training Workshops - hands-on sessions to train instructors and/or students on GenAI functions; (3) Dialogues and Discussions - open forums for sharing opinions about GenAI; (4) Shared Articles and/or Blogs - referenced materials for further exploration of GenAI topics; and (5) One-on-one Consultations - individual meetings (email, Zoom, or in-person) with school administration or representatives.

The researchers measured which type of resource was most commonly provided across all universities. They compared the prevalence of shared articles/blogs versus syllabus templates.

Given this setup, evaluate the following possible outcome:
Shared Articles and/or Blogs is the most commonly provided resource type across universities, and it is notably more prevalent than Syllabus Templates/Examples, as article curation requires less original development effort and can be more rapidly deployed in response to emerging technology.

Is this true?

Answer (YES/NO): YES